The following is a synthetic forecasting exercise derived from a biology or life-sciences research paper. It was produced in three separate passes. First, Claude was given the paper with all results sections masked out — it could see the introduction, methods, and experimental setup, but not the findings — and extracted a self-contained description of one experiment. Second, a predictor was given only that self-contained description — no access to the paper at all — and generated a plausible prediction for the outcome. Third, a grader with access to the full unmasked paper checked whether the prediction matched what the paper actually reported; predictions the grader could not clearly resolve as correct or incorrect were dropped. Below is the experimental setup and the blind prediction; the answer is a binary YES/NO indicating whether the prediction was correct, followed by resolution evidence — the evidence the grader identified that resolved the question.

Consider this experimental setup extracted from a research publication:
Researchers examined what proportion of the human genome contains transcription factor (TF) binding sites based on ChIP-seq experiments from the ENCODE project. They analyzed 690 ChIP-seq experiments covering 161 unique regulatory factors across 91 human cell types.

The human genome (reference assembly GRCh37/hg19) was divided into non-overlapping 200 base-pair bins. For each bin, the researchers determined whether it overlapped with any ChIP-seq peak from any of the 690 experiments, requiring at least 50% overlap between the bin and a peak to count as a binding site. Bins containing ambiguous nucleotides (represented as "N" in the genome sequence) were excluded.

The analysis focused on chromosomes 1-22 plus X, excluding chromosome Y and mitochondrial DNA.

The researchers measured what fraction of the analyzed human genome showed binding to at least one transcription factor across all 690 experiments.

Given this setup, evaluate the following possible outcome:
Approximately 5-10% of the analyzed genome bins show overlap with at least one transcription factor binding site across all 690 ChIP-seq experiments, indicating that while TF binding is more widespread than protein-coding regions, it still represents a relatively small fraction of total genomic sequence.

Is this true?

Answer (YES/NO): NO